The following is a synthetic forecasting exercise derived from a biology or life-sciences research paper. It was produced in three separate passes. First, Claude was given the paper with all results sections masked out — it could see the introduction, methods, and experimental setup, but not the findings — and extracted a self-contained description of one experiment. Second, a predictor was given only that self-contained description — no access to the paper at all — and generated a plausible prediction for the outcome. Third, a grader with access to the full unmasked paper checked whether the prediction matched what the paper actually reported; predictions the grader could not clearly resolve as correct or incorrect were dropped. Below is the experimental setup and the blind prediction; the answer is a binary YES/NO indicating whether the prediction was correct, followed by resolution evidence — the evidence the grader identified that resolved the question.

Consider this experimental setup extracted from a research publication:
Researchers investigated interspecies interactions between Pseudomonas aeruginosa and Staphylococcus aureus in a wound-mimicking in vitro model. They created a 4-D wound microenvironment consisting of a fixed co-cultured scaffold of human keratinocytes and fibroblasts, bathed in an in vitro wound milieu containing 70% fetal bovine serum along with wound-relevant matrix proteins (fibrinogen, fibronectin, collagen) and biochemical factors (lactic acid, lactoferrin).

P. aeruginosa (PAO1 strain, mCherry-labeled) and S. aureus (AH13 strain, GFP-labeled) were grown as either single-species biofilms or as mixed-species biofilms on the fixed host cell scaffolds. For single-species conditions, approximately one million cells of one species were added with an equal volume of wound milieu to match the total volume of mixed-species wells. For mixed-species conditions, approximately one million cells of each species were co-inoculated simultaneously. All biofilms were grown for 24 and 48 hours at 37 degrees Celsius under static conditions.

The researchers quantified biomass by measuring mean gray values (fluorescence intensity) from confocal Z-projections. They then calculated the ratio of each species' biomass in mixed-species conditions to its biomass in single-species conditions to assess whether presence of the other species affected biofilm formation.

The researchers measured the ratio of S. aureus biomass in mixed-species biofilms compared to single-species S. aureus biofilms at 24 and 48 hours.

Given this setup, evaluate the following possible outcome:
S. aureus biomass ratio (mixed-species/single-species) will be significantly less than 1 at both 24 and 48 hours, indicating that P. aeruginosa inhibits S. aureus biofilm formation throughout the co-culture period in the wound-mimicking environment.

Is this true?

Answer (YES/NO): YES